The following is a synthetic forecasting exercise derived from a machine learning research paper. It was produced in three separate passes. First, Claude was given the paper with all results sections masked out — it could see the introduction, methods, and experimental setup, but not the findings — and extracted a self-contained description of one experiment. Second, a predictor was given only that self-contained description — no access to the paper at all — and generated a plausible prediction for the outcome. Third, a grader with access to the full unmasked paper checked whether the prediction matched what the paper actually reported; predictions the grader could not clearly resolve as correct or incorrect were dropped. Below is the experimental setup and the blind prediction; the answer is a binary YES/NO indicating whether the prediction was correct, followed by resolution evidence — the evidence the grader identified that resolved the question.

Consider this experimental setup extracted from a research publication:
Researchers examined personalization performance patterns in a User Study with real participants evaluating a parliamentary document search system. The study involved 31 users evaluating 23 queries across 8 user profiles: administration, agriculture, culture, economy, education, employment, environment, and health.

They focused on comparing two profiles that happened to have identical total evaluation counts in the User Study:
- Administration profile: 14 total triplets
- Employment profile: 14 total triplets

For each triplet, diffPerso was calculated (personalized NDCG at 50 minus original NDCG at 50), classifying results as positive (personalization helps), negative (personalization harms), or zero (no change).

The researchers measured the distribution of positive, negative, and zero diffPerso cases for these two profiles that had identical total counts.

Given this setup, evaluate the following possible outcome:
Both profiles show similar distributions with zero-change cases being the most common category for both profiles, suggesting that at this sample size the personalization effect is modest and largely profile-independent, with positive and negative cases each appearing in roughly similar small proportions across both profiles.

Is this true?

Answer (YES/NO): NO